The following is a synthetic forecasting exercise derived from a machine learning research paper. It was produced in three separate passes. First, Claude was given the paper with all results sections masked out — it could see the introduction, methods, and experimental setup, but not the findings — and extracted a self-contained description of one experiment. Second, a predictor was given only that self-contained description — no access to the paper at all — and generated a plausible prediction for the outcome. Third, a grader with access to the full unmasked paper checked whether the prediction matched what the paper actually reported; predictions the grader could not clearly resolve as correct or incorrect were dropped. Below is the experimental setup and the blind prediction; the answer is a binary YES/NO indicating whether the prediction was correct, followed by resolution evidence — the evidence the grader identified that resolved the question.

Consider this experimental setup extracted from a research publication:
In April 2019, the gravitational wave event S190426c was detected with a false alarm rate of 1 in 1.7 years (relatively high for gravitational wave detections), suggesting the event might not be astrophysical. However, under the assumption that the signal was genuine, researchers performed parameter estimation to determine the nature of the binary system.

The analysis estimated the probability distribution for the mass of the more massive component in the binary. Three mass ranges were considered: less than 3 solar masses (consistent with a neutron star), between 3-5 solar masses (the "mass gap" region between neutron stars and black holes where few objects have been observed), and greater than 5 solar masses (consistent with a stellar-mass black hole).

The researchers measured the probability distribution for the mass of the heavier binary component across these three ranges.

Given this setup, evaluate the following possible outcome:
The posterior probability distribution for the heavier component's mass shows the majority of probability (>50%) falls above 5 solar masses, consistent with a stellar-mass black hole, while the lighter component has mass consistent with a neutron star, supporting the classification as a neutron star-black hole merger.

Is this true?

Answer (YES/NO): YES